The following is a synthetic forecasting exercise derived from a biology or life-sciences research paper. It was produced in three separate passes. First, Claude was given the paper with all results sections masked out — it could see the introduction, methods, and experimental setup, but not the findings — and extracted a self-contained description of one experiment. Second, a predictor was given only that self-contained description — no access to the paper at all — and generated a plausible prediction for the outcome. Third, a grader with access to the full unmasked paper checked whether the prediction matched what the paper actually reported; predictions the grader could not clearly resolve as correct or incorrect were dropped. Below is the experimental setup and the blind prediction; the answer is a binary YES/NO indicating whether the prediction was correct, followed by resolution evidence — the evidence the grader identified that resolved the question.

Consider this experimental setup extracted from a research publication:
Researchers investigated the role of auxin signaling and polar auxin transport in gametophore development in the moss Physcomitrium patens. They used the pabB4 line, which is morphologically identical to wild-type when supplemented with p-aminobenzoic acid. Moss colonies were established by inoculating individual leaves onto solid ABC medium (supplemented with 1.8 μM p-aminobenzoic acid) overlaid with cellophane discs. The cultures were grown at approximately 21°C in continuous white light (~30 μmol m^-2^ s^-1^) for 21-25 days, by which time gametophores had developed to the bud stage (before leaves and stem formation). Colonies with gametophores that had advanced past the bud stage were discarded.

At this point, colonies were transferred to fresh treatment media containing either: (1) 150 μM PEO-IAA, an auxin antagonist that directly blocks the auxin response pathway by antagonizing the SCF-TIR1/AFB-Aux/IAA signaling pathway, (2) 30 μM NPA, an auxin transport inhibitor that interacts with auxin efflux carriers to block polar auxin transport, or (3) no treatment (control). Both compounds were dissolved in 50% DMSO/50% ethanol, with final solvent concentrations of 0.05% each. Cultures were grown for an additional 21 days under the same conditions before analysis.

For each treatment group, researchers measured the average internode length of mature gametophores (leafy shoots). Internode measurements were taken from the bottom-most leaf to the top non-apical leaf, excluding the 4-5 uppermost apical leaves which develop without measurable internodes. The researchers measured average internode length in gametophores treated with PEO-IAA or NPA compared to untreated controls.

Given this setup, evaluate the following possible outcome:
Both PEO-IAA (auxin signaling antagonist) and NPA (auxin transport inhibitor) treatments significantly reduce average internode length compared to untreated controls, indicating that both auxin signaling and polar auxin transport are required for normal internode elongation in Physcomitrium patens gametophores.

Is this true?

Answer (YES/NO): NO